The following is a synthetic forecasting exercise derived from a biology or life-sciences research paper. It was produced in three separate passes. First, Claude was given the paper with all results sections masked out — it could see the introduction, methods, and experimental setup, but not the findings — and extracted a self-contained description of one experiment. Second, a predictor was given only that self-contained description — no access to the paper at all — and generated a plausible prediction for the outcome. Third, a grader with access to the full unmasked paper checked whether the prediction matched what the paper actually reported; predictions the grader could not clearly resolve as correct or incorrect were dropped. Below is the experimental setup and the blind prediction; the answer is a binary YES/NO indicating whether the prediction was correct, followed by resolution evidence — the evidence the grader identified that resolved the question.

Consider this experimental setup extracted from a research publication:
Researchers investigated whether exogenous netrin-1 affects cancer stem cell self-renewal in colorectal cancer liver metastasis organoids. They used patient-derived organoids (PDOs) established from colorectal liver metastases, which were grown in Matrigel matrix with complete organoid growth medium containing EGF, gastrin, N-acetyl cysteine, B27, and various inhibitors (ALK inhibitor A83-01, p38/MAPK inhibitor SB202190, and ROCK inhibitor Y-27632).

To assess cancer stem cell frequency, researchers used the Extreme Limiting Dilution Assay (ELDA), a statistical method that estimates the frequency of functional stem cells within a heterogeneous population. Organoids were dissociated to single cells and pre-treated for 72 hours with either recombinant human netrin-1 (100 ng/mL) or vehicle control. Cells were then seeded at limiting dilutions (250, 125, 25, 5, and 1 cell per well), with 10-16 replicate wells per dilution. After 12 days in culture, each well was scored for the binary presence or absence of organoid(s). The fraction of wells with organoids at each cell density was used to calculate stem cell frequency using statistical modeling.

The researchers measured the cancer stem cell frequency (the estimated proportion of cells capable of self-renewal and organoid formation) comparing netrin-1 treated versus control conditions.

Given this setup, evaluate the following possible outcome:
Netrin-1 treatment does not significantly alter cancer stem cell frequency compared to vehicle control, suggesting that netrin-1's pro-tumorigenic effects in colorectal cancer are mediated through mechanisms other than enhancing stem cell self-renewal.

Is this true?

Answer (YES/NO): NO